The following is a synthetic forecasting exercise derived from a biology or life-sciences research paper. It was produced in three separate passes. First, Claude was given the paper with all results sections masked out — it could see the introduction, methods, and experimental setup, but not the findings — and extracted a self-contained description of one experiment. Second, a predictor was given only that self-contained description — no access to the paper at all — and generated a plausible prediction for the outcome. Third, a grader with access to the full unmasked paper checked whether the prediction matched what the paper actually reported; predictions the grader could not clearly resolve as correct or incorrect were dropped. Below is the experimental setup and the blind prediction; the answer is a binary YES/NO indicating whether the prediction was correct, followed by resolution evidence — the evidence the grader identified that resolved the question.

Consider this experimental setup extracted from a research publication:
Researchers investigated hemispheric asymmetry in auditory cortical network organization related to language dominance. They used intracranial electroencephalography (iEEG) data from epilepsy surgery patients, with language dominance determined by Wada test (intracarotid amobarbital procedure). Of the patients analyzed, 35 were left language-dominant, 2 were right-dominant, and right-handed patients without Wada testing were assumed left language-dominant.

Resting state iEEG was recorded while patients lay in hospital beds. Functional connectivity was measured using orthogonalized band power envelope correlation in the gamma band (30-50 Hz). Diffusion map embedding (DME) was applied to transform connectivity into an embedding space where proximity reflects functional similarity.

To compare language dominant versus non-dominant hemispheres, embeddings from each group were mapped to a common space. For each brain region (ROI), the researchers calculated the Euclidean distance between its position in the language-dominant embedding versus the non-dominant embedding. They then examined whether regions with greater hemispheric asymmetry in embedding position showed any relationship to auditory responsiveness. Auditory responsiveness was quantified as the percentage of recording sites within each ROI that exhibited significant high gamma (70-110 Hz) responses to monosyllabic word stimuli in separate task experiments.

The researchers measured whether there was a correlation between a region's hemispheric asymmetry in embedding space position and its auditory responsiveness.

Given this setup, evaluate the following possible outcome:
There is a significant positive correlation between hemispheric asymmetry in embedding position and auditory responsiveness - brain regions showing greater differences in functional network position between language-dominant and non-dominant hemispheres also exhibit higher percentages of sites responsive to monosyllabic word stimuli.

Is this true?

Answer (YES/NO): NO